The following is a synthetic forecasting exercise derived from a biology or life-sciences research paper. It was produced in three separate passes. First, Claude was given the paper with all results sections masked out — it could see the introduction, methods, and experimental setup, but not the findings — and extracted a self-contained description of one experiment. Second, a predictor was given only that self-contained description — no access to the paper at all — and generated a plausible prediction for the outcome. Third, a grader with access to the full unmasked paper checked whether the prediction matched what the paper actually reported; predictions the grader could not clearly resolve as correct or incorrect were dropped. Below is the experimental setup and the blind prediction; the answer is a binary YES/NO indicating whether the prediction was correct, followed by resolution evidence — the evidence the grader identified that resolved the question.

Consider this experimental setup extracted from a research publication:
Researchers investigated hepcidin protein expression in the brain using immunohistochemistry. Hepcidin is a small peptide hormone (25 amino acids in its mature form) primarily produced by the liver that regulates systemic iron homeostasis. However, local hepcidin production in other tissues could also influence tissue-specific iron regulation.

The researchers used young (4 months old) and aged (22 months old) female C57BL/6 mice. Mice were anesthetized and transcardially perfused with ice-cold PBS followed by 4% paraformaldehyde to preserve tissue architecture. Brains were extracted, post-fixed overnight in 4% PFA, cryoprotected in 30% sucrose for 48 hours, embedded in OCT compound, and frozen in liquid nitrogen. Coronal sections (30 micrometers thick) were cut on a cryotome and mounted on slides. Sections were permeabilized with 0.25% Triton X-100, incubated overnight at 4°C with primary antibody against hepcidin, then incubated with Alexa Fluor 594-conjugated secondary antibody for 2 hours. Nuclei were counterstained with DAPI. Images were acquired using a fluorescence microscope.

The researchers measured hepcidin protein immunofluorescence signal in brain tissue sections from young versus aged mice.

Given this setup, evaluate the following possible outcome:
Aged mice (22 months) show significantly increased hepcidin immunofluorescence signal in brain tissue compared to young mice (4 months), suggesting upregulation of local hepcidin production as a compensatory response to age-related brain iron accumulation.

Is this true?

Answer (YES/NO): NO